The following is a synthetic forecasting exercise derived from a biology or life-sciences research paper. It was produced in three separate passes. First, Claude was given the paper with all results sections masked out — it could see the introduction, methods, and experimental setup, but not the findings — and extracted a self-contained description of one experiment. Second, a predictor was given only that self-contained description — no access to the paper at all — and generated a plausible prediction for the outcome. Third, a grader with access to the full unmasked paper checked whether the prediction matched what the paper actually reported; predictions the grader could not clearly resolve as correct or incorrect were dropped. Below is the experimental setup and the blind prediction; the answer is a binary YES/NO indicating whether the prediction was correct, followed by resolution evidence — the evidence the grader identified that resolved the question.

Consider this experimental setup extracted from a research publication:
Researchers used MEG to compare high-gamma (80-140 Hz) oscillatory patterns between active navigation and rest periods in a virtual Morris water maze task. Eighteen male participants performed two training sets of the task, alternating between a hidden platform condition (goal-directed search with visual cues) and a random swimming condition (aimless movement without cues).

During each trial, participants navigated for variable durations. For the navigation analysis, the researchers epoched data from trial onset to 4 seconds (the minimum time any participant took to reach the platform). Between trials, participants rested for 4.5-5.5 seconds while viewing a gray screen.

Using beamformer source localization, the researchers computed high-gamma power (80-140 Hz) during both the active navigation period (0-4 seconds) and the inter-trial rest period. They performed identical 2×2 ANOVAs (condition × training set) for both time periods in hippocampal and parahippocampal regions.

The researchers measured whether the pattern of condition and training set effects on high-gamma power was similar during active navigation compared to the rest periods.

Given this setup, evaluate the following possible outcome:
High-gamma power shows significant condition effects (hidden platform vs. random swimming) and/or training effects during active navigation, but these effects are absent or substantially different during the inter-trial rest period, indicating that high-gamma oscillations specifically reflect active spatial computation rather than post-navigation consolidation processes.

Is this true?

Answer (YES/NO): NO